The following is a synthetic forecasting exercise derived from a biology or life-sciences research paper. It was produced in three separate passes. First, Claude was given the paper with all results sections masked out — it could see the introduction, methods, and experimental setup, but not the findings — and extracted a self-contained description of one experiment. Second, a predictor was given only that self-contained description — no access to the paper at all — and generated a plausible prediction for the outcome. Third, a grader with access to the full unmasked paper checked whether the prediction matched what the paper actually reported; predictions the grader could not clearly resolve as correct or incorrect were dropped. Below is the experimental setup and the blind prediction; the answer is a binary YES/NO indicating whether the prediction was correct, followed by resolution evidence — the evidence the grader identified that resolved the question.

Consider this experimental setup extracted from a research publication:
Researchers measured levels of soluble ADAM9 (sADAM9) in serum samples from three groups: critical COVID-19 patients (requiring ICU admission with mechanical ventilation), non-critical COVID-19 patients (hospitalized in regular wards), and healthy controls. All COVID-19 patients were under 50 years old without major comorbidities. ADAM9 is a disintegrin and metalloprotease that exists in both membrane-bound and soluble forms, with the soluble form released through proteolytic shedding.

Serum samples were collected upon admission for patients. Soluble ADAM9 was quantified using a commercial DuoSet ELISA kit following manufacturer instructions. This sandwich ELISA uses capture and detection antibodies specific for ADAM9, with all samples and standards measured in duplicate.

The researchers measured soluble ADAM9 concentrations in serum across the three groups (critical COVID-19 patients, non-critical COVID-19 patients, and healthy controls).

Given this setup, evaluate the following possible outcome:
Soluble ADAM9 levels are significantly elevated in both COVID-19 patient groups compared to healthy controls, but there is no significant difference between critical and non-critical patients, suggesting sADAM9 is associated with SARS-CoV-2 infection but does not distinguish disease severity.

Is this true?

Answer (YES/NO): NO